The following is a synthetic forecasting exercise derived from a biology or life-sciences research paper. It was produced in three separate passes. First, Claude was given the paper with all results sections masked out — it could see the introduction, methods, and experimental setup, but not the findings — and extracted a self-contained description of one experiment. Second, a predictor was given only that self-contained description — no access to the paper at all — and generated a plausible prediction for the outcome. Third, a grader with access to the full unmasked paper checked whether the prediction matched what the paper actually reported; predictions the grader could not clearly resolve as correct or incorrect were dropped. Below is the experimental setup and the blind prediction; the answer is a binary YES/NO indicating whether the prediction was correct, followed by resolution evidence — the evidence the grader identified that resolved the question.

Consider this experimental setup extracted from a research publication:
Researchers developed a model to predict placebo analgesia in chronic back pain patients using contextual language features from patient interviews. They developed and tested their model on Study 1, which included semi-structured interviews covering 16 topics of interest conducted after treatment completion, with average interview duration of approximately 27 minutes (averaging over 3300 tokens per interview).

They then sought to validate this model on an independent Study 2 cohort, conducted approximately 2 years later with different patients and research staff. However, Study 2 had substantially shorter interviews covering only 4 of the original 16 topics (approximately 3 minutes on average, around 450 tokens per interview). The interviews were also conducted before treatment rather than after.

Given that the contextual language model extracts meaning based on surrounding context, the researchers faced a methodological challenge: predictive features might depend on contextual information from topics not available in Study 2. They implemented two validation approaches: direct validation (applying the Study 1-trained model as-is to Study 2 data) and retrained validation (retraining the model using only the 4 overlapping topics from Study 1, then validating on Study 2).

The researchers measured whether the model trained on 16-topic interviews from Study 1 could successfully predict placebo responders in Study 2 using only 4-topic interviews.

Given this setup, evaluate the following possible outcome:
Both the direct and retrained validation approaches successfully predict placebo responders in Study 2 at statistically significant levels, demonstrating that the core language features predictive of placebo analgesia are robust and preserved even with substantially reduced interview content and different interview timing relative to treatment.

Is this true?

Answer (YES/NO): NO